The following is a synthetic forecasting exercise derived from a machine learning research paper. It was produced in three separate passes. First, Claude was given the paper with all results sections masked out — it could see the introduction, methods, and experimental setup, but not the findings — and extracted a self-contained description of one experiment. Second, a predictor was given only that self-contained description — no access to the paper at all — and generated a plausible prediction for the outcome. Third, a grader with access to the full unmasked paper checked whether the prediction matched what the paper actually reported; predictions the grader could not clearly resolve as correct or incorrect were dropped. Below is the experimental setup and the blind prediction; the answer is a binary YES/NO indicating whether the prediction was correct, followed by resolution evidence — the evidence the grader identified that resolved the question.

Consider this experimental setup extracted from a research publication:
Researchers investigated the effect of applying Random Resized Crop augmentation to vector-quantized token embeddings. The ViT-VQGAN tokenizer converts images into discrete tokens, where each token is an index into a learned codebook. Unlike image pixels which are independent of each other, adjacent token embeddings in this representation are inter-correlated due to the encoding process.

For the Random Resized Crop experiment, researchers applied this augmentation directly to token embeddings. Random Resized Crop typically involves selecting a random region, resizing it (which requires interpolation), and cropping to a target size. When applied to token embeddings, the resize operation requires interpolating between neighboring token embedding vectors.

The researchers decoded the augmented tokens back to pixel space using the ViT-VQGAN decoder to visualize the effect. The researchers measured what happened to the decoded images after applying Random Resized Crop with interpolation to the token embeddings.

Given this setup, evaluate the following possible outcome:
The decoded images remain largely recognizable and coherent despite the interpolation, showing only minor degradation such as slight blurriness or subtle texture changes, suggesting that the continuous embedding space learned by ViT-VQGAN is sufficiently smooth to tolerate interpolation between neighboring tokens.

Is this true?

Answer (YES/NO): NO